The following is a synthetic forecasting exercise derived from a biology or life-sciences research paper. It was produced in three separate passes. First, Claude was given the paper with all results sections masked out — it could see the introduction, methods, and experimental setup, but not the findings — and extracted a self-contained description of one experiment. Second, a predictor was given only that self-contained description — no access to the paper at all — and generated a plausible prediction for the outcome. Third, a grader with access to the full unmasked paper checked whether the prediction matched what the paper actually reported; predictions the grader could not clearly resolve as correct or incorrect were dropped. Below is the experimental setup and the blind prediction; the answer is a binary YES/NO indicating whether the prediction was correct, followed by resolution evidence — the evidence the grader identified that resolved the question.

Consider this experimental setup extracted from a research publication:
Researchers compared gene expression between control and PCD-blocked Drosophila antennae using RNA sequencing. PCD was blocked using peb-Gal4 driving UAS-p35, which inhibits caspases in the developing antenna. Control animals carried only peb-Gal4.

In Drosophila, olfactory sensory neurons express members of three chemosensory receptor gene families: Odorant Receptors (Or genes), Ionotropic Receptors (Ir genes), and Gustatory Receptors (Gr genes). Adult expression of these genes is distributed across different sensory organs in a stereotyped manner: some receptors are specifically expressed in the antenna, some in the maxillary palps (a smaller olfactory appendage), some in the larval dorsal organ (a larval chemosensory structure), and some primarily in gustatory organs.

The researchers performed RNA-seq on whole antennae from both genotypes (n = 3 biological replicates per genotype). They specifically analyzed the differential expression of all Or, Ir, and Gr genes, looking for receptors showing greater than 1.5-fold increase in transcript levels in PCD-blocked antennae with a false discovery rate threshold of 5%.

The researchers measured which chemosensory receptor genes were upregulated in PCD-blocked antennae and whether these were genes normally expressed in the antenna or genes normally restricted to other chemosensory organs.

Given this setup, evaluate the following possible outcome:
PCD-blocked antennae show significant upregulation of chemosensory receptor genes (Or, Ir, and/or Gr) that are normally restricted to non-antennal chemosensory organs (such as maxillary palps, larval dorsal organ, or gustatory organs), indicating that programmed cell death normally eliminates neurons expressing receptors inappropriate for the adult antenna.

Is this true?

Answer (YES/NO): YES